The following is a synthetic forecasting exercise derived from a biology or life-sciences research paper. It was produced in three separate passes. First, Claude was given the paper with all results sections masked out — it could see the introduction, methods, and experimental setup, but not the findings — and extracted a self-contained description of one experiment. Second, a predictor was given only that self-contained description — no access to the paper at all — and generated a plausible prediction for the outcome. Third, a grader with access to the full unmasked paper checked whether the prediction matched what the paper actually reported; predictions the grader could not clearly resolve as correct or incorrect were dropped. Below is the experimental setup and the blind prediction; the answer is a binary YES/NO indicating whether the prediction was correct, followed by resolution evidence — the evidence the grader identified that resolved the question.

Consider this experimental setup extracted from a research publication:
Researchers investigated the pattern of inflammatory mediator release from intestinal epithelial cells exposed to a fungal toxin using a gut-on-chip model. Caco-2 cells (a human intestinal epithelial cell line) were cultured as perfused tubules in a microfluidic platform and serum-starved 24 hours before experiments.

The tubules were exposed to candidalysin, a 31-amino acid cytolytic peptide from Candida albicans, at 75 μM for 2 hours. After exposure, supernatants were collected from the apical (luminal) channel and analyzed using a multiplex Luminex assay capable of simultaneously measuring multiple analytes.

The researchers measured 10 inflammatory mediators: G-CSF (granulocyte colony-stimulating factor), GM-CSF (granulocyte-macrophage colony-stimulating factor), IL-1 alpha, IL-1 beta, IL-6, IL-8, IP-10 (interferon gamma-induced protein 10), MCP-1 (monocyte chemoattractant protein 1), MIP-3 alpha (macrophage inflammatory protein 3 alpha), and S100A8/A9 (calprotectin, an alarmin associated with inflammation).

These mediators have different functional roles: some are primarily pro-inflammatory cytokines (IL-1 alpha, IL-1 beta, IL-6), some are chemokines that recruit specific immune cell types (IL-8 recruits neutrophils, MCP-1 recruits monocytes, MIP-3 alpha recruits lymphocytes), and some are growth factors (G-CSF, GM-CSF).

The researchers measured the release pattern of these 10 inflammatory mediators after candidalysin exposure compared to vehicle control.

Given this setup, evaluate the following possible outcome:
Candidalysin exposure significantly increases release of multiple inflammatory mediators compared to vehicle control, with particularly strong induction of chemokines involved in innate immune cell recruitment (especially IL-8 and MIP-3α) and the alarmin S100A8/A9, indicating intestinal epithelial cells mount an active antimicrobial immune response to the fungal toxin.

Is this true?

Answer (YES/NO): NO